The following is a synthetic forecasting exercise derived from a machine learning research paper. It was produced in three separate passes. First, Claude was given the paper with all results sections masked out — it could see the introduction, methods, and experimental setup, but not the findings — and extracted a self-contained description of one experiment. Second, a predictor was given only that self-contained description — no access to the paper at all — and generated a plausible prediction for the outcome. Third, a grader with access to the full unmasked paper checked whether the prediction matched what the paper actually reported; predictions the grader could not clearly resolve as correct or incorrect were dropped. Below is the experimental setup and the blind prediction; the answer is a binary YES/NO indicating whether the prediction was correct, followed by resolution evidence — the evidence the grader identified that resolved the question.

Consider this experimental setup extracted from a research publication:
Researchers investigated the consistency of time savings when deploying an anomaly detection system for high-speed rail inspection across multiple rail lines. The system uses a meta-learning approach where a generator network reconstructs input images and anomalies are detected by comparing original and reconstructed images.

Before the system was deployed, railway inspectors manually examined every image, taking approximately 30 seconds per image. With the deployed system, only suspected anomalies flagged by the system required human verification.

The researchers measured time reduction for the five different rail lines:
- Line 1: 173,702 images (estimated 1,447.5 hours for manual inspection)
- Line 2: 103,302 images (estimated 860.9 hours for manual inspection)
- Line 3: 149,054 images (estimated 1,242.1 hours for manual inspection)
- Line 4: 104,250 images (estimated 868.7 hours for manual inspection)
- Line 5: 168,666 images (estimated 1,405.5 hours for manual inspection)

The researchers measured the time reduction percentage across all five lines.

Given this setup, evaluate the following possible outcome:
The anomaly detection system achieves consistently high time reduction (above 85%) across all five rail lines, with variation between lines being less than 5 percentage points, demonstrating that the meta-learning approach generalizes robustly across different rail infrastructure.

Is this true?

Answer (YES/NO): YES